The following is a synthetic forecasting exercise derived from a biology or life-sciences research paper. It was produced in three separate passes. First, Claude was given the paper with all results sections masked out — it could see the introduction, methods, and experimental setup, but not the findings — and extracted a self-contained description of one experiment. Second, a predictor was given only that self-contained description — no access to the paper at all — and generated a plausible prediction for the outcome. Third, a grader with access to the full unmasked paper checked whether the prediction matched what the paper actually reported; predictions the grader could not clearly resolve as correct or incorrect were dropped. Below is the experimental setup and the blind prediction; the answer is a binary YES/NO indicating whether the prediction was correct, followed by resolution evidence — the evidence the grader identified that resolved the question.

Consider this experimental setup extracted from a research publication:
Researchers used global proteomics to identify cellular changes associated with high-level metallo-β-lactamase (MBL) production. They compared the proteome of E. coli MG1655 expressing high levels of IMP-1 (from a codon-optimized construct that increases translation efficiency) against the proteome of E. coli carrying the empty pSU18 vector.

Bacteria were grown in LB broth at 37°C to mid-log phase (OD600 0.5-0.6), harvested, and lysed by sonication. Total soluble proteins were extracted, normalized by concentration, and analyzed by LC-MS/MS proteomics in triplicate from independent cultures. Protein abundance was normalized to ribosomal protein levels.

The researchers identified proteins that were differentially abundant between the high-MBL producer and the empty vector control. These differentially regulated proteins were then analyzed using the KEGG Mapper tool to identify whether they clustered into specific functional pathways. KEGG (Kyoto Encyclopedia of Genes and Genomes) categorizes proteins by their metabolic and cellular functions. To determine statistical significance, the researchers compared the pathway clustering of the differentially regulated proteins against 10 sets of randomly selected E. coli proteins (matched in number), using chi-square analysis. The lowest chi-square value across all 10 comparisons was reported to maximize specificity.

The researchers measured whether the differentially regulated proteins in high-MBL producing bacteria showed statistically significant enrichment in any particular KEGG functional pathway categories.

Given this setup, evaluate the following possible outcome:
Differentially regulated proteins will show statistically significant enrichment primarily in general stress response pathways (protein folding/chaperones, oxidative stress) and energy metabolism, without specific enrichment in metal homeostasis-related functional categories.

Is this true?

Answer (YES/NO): NO